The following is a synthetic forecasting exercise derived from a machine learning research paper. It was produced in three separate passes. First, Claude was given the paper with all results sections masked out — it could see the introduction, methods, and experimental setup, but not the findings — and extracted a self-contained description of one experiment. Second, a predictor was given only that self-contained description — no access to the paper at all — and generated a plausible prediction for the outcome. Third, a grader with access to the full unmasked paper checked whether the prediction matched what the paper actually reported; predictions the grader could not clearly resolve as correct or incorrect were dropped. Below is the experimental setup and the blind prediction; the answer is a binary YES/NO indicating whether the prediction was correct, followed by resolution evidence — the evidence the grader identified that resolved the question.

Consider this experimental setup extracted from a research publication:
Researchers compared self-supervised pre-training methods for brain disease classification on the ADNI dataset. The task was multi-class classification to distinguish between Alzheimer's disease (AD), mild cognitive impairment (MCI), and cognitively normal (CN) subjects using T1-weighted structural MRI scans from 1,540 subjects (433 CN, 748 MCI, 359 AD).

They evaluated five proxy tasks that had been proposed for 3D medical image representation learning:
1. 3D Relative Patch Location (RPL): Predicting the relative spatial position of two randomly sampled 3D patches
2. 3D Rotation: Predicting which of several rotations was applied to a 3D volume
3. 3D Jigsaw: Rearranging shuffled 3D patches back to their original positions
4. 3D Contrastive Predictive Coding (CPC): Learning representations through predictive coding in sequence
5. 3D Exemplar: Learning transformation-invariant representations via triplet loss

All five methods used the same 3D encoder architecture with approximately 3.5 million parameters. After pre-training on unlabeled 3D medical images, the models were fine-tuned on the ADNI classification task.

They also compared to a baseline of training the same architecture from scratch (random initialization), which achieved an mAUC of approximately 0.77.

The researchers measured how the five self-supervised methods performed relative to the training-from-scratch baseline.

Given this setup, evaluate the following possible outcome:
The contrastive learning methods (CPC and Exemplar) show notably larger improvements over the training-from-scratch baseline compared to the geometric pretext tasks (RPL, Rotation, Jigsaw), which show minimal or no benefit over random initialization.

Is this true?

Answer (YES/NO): NO